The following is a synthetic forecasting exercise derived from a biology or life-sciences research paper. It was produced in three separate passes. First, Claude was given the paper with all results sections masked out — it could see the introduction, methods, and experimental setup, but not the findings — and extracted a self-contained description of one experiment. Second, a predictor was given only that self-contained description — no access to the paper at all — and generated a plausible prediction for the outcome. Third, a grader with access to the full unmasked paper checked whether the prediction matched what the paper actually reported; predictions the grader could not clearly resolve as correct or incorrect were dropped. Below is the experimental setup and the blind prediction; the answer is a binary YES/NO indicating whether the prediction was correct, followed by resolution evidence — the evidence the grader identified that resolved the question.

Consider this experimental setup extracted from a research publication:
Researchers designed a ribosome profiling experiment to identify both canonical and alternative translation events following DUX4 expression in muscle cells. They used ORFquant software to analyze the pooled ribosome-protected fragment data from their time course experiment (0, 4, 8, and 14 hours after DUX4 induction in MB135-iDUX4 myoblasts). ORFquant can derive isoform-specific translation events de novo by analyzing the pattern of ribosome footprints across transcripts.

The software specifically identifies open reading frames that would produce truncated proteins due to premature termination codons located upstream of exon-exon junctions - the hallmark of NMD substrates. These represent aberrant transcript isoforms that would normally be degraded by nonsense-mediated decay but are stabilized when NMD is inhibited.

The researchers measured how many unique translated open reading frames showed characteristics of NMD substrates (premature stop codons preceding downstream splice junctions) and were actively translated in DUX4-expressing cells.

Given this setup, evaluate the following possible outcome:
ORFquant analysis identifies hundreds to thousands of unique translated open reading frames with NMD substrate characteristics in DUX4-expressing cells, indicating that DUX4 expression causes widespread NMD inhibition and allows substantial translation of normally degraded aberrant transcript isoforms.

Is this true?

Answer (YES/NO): NO